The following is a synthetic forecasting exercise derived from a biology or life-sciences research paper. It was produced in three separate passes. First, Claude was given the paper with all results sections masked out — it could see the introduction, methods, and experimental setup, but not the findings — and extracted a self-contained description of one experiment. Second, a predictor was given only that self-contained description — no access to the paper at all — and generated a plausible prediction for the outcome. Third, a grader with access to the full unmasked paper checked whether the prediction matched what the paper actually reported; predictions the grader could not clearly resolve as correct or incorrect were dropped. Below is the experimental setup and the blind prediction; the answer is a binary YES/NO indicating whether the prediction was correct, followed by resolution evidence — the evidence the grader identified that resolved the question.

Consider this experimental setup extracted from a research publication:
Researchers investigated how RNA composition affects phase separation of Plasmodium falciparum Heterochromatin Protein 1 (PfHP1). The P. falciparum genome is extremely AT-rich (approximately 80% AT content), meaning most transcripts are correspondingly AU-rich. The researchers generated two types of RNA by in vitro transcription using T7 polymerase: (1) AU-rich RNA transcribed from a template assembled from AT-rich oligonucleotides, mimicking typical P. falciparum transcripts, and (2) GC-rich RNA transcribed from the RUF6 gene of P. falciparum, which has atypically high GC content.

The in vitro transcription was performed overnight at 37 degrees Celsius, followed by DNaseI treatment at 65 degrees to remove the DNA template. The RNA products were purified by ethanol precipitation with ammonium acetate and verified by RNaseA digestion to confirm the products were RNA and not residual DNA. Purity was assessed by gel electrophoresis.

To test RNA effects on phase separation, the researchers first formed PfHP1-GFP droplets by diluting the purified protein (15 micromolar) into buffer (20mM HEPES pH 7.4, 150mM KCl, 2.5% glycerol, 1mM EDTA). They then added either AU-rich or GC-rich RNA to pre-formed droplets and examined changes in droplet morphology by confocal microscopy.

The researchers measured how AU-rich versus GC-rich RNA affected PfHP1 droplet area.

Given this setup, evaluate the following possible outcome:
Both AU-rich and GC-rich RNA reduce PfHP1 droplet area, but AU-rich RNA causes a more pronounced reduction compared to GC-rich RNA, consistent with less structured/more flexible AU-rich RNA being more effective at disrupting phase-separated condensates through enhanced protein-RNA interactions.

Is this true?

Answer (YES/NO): NO